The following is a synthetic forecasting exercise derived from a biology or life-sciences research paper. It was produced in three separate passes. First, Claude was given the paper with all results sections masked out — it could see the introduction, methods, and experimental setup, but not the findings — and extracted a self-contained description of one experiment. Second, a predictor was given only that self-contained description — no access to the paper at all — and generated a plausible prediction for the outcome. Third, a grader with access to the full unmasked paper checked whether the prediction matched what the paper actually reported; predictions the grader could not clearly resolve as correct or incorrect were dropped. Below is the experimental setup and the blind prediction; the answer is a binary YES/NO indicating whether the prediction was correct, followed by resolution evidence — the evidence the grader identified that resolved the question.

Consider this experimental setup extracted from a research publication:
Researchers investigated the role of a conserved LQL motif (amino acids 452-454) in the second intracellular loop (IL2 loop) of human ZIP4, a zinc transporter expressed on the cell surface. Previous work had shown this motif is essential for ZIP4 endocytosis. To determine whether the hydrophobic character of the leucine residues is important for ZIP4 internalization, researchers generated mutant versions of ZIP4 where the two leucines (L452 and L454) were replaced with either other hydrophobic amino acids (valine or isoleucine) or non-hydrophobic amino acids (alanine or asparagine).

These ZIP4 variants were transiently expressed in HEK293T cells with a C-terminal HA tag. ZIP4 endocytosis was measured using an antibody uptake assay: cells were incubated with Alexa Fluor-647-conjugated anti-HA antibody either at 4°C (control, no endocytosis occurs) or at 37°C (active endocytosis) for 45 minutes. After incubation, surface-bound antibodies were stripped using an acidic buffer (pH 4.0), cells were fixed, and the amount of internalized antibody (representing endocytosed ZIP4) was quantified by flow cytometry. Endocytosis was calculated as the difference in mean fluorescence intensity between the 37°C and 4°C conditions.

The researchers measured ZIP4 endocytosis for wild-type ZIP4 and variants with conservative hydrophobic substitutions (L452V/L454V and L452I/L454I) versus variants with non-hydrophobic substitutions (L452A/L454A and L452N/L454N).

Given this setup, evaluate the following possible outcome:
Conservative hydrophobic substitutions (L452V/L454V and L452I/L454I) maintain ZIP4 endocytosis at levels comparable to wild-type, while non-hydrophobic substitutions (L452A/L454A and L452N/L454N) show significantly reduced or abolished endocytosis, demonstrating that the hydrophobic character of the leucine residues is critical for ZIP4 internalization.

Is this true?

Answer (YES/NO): NO